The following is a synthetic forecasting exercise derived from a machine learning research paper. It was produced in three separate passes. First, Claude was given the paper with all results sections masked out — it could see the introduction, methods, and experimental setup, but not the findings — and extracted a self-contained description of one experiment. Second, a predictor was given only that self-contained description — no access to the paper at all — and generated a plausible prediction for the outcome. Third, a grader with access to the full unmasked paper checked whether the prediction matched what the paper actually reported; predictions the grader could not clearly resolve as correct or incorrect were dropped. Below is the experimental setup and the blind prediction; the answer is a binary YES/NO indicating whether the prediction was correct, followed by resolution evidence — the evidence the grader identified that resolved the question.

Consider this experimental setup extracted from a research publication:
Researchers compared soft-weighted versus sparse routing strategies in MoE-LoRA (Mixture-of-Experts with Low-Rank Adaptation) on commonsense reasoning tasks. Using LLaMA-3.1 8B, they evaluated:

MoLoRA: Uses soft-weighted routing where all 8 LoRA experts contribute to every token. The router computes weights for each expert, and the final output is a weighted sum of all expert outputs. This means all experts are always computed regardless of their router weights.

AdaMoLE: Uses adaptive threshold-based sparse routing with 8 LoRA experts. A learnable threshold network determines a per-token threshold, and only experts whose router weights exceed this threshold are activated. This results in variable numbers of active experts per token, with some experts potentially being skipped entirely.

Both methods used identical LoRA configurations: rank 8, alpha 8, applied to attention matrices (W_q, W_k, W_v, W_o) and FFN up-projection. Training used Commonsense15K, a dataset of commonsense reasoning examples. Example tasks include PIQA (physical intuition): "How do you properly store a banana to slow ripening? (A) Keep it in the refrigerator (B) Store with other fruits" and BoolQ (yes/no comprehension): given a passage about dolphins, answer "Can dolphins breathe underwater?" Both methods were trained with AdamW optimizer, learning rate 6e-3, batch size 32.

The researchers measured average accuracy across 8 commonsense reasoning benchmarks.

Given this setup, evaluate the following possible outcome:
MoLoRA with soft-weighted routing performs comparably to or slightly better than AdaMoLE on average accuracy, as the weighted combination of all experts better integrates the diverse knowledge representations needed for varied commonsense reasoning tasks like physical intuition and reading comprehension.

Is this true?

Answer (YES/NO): NO